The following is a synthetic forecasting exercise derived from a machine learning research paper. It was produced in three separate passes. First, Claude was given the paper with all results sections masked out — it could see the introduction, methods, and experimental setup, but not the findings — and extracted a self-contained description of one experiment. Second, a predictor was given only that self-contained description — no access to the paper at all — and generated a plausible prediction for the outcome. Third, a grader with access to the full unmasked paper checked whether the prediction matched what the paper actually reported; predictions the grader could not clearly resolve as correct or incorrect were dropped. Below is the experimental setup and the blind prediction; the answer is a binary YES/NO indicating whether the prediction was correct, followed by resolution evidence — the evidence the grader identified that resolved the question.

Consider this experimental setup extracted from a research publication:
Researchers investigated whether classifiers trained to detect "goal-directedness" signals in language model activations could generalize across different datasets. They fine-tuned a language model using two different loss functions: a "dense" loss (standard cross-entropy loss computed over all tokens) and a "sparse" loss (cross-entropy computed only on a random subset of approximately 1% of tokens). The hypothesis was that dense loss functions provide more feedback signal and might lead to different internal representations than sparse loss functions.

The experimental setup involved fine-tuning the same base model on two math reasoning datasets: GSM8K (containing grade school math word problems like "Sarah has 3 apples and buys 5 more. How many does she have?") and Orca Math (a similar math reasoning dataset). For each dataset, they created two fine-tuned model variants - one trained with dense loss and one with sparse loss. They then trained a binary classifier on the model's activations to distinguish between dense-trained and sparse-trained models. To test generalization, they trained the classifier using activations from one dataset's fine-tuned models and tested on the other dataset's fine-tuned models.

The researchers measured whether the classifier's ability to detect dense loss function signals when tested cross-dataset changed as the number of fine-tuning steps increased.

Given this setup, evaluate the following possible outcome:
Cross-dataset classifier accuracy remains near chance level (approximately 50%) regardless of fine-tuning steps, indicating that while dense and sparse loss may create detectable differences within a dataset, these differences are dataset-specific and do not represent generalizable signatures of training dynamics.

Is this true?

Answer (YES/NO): NO